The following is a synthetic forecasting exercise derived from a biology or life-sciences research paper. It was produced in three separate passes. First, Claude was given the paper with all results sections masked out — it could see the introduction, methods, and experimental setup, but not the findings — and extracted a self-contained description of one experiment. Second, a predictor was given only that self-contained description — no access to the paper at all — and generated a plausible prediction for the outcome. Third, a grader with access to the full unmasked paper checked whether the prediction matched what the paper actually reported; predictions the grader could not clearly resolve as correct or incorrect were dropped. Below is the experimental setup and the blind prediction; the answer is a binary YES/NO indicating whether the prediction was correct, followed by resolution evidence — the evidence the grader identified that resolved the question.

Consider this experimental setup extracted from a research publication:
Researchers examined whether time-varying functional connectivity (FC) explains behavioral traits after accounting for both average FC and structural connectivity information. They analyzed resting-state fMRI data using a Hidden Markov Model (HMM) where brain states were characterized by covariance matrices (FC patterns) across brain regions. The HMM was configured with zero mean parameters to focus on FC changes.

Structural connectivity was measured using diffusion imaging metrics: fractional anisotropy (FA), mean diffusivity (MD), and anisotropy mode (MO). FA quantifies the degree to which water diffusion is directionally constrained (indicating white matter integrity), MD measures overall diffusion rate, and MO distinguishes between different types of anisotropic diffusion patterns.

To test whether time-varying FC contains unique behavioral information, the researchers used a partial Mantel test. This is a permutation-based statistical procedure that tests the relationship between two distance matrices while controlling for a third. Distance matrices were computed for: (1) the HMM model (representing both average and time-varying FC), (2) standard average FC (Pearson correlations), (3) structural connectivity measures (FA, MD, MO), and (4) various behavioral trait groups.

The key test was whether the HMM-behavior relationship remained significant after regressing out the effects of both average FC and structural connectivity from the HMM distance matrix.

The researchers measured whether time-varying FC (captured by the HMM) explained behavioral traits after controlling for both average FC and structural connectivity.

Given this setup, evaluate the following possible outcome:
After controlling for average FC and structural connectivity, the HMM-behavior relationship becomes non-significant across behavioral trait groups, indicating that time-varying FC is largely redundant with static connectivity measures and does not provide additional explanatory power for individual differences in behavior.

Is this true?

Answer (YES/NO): NO